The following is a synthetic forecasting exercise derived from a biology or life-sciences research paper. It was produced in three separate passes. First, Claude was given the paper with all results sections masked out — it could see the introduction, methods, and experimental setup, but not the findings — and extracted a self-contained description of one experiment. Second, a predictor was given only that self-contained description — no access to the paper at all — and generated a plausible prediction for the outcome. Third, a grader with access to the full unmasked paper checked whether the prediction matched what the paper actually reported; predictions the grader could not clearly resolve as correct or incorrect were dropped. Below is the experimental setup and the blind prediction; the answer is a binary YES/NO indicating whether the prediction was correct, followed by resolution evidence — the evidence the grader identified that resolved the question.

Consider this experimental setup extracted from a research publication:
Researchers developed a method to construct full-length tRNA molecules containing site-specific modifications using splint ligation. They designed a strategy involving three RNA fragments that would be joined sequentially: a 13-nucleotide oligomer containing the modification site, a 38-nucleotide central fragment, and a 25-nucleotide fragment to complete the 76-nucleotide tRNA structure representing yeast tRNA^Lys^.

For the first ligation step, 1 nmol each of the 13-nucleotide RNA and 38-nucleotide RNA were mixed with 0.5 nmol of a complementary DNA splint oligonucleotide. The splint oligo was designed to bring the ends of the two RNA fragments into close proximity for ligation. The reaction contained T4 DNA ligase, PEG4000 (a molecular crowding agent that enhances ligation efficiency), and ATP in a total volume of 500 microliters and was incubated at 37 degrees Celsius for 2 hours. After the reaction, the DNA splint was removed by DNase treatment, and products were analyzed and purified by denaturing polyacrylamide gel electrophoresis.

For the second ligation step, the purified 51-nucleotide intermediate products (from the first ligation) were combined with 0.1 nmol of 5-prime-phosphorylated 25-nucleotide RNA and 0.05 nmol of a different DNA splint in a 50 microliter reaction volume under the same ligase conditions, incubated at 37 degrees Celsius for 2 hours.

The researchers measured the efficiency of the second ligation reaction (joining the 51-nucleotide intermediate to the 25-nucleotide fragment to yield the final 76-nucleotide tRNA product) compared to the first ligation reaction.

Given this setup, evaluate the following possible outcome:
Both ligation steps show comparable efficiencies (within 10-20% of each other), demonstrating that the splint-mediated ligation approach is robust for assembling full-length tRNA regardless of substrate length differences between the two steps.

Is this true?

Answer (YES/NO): NO